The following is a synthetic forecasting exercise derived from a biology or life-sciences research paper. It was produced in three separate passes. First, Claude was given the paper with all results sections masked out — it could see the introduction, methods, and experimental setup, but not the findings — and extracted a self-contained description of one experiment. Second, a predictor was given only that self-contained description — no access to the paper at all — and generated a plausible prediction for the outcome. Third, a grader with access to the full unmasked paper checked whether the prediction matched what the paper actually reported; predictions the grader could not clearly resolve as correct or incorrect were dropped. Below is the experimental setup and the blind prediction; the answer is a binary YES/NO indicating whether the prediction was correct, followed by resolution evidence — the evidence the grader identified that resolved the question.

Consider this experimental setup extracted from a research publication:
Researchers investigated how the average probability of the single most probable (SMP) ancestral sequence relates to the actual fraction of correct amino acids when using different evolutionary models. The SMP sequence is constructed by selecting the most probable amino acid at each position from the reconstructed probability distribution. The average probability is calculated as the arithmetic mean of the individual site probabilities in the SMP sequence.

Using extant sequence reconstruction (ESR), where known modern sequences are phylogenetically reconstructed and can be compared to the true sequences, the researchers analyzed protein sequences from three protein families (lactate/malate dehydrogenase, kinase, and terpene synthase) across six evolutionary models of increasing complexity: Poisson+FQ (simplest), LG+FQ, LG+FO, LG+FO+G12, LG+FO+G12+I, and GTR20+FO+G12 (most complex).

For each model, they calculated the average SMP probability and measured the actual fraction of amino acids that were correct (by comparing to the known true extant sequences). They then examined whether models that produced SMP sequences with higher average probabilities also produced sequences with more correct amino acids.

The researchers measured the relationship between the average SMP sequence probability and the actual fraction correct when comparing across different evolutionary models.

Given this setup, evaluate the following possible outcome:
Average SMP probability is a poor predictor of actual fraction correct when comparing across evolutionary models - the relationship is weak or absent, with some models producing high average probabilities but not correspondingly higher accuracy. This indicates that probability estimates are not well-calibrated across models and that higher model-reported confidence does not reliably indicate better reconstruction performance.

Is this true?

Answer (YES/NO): NO